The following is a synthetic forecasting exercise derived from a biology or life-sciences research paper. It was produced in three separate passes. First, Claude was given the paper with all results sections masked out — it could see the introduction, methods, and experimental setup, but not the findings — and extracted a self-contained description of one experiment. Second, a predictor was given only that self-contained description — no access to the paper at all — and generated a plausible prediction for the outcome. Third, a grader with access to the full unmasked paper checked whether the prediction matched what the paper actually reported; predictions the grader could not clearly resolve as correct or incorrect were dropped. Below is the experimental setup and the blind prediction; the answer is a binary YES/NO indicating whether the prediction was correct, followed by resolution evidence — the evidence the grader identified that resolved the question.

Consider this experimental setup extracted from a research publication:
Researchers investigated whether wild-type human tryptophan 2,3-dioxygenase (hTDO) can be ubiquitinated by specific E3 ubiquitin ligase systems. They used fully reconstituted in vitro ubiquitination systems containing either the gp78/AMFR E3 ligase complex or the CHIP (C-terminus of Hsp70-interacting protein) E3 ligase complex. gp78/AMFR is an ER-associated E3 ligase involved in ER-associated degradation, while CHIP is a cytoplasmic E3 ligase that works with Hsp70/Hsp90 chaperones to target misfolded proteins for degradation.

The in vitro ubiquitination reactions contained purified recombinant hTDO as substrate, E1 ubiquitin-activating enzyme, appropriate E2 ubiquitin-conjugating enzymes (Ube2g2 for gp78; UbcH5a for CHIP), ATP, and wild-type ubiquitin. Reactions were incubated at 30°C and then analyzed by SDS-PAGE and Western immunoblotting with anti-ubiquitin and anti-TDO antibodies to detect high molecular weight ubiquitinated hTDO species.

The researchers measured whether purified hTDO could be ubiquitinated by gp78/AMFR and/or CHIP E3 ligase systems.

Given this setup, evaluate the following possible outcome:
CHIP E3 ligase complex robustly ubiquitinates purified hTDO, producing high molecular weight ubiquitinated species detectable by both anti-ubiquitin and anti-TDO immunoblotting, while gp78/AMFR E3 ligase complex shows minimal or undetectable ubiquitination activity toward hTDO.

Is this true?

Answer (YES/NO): NO